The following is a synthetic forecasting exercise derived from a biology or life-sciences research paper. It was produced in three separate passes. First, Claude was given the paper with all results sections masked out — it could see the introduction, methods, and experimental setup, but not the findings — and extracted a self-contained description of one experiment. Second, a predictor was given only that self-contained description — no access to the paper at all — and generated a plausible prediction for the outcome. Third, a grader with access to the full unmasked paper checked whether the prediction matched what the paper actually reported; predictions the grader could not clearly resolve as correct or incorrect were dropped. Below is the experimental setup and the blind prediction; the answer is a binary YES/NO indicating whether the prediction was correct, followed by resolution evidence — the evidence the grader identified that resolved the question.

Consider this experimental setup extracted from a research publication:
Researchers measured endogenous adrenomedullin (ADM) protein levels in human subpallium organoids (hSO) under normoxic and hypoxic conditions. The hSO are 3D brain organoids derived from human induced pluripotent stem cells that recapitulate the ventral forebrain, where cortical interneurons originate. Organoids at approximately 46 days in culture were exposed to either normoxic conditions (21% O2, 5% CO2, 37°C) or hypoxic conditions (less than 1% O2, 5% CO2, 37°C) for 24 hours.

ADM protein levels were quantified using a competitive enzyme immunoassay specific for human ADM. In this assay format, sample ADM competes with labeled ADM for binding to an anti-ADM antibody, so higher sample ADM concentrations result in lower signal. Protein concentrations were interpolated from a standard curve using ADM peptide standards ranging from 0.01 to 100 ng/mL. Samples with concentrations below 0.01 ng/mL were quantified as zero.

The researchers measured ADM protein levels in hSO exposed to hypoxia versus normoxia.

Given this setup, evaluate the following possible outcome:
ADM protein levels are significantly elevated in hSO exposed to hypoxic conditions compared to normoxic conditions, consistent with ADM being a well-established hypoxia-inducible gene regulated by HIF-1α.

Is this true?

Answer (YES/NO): YES